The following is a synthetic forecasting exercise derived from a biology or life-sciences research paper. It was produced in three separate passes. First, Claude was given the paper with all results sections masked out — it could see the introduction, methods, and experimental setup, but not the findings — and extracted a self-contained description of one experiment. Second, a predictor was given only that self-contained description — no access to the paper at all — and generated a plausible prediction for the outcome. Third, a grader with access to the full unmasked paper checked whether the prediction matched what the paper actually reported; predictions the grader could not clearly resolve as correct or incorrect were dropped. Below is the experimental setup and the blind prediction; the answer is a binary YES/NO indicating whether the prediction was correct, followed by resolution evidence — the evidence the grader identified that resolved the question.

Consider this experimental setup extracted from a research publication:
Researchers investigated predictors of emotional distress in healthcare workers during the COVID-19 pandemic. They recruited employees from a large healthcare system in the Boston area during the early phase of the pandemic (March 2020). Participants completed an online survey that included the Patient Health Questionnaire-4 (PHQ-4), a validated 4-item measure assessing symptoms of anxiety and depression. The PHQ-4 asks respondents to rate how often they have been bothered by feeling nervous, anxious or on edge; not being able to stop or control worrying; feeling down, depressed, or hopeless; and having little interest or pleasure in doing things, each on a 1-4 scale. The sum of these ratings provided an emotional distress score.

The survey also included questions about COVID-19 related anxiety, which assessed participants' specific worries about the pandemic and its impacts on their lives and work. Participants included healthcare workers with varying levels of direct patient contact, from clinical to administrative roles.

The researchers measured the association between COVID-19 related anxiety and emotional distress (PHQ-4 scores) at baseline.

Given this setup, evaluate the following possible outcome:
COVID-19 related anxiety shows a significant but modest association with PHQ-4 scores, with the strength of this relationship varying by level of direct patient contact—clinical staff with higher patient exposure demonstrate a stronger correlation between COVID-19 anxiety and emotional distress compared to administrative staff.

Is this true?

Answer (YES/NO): NO